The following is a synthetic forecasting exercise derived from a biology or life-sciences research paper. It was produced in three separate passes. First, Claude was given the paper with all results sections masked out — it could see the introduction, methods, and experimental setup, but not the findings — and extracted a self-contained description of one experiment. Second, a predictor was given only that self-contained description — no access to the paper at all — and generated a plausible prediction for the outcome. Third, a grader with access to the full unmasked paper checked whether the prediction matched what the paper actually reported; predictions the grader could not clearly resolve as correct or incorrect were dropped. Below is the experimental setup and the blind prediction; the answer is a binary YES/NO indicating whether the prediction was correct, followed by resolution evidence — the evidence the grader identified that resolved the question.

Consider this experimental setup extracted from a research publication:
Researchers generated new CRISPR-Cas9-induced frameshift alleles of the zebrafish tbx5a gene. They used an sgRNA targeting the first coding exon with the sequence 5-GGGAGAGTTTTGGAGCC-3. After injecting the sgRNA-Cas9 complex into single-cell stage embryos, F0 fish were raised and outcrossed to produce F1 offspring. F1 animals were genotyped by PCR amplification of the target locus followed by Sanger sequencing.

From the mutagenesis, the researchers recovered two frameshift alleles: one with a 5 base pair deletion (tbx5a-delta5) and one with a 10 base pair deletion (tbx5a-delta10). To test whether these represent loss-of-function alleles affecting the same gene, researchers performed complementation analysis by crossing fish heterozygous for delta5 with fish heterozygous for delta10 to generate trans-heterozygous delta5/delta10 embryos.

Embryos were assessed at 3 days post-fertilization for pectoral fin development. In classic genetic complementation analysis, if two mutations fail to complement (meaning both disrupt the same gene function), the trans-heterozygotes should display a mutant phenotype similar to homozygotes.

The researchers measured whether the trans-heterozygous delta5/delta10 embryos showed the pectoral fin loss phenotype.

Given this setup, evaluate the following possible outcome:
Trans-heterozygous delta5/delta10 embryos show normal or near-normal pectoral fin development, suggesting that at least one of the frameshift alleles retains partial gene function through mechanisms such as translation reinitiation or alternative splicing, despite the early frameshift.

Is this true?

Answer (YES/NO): NO